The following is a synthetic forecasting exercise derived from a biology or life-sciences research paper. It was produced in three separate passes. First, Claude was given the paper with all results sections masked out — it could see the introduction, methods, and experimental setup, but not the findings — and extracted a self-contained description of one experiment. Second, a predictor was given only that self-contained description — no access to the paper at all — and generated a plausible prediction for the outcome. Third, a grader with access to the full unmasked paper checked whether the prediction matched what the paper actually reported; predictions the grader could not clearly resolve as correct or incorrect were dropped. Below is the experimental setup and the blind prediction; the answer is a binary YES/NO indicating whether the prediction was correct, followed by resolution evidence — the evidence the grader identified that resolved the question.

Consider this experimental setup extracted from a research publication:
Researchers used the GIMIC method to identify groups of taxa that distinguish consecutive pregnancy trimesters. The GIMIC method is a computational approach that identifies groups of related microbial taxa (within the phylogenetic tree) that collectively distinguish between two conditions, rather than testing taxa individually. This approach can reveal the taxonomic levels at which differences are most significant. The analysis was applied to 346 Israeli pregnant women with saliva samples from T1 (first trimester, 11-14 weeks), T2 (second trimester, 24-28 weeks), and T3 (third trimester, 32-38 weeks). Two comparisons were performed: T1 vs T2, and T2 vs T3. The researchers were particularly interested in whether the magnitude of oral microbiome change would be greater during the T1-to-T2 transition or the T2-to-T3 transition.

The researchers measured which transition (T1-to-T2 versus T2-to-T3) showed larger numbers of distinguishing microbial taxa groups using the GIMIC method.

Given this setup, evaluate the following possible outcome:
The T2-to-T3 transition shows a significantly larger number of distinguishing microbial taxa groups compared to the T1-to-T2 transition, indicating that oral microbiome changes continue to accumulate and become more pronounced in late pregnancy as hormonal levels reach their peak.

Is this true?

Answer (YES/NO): NO